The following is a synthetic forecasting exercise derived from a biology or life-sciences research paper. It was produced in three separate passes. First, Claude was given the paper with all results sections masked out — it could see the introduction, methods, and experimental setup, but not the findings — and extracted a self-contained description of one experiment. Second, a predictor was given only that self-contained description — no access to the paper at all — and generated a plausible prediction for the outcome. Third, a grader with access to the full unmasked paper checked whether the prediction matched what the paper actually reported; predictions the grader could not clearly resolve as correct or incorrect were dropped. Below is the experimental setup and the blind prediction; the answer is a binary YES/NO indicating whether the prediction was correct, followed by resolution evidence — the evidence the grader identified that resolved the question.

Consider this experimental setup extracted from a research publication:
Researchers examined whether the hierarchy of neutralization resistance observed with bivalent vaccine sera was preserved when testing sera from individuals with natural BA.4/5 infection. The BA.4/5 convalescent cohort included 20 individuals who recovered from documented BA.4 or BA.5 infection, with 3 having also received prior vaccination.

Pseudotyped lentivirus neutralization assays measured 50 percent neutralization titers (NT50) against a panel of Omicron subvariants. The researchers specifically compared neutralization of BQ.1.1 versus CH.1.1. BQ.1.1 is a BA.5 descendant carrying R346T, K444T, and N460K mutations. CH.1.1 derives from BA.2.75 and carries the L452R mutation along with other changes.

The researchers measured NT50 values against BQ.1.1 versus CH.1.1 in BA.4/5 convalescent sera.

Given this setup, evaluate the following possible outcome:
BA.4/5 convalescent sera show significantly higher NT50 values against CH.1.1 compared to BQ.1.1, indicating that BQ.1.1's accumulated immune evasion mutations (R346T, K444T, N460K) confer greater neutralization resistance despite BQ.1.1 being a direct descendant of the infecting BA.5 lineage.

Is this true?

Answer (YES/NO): NO